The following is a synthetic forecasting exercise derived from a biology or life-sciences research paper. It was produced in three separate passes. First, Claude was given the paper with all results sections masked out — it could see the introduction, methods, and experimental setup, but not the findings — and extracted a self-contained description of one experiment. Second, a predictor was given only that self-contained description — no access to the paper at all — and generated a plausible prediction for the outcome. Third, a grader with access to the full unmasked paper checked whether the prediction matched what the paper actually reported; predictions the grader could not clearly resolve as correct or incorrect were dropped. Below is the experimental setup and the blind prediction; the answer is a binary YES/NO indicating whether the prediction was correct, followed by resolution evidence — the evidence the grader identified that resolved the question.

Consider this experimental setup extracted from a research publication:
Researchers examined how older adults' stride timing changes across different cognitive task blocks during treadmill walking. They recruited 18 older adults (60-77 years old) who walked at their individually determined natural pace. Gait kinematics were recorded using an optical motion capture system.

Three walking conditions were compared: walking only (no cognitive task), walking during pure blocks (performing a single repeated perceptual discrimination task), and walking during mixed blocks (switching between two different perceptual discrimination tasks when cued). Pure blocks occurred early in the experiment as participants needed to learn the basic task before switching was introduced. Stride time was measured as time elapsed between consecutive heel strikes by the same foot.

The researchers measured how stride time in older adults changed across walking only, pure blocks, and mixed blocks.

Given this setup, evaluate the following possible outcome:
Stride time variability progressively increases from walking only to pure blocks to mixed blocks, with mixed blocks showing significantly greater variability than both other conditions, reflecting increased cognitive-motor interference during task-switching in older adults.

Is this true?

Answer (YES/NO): NO